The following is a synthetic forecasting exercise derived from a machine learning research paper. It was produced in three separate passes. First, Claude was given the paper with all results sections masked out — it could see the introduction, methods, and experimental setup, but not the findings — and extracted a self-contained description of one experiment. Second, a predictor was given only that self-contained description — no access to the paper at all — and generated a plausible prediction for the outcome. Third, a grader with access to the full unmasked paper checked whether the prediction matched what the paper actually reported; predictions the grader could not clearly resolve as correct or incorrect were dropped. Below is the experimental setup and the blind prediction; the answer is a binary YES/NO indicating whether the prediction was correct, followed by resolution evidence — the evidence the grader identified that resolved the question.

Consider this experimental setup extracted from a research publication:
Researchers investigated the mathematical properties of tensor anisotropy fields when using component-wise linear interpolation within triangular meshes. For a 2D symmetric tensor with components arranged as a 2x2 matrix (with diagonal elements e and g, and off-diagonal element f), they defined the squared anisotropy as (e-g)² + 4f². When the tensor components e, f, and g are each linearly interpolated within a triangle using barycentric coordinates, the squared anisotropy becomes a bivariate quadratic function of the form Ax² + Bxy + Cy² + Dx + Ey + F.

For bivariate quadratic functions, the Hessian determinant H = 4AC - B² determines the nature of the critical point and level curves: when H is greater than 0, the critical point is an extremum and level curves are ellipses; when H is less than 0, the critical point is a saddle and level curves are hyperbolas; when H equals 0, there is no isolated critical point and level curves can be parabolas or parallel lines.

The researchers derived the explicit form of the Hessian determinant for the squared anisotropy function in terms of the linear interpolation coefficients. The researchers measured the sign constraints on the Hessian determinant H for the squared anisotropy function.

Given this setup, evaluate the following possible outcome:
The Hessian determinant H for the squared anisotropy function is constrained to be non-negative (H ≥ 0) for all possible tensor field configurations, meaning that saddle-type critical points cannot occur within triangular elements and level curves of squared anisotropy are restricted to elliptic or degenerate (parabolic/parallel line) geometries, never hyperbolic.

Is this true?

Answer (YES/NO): YES